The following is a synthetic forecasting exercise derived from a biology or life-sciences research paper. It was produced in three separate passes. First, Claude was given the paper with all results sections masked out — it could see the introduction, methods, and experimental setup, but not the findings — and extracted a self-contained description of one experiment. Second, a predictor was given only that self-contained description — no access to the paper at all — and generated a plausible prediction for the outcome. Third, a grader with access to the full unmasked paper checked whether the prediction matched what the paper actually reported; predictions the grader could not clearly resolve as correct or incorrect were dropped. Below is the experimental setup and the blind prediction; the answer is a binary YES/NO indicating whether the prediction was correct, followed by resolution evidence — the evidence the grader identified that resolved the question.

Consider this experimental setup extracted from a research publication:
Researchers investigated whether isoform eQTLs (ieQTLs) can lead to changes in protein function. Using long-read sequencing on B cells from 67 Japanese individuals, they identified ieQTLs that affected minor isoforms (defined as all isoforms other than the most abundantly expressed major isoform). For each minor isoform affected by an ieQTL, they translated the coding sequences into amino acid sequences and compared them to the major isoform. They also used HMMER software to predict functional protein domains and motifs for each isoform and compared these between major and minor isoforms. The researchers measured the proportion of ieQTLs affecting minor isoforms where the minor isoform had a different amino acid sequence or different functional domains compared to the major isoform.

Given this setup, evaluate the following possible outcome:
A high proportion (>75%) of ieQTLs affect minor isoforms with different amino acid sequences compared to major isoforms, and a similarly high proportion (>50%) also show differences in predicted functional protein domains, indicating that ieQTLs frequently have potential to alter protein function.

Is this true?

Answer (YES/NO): NO